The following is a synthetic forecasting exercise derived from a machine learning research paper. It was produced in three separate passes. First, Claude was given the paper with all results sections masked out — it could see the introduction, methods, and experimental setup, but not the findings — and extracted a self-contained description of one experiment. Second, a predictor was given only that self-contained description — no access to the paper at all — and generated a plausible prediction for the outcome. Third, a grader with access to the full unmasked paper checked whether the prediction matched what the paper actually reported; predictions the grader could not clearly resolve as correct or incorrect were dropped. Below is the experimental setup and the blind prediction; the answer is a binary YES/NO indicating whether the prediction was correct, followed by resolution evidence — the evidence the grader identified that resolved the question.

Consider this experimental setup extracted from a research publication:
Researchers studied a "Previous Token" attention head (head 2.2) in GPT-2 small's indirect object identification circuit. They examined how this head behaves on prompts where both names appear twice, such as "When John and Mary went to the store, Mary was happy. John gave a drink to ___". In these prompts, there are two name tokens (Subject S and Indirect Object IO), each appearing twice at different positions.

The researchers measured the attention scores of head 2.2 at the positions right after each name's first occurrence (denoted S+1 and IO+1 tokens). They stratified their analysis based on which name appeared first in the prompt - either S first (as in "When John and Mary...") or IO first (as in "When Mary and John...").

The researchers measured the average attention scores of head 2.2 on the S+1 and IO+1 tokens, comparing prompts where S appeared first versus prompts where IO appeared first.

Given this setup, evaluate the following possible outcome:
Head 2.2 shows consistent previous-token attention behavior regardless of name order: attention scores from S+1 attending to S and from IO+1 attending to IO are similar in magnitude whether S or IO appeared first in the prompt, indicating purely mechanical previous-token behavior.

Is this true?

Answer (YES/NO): NO